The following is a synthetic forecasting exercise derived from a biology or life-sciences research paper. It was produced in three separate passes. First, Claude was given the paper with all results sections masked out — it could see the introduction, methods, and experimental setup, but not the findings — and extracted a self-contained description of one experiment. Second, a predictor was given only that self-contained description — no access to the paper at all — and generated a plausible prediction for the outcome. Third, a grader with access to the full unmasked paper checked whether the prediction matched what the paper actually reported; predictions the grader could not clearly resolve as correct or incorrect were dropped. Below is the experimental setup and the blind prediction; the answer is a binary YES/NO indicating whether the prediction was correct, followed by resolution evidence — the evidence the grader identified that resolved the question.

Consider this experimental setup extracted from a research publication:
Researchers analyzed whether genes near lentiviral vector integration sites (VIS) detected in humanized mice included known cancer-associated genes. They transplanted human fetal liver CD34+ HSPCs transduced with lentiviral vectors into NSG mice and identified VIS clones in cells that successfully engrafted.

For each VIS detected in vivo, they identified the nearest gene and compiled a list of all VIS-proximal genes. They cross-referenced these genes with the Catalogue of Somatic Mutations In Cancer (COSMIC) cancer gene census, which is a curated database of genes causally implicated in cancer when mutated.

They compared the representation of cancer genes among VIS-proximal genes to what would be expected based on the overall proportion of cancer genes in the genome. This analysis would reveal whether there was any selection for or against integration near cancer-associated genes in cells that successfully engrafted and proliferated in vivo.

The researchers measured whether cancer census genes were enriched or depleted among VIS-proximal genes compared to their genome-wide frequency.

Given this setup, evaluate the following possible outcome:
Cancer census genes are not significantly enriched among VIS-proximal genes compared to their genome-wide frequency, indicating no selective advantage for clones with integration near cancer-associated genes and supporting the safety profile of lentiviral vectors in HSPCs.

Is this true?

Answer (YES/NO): YES